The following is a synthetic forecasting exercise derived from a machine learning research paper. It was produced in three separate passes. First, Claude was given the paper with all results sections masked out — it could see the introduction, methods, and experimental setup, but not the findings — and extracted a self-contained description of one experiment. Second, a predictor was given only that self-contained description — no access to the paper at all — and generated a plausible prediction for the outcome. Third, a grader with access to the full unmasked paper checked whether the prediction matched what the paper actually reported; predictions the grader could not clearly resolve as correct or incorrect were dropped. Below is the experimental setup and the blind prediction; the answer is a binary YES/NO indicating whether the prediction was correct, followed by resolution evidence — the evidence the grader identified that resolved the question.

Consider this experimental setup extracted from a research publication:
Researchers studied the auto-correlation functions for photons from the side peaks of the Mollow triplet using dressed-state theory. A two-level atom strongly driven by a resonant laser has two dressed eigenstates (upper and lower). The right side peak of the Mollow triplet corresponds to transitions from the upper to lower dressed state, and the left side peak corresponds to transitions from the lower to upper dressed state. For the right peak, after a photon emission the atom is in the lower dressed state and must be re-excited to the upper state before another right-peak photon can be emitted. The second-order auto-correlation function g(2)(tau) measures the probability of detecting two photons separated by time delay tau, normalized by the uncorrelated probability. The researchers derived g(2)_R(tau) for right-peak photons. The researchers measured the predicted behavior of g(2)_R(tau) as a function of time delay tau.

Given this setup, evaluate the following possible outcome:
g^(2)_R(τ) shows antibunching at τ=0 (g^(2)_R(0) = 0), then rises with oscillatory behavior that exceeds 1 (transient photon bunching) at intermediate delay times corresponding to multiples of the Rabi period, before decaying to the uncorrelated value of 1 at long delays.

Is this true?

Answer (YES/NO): NO